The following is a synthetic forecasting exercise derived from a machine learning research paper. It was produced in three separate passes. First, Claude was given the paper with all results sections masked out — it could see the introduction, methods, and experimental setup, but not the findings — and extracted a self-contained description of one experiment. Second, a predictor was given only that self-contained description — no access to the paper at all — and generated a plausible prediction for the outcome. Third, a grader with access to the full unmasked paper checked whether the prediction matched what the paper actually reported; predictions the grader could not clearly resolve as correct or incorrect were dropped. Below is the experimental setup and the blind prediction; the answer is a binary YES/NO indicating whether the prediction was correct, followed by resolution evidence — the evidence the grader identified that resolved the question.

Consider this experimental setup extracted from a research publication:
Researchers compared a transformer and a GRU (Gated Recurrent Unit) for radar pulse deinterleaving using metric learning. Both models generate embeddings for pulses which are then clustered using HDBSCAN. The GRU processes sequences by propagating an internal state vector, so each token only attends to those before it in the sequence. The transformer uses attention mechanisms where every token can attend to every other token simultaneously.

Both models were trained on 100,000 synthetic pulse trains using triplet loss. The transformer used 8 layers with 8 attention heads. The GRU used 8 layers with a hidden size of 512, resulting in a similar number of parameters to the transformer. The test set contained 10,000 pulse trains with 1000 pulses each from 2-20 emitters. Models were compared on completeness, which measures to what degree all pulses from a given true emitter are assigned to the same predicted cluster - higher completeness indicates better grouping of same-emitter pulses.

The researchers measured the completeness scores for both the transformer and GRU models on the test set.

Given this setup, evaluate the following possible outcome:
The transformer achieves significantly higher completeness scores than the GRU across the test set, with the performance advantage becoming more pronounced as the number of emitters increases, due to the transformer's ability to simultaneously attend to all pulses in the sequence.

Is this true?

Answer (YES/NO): NO